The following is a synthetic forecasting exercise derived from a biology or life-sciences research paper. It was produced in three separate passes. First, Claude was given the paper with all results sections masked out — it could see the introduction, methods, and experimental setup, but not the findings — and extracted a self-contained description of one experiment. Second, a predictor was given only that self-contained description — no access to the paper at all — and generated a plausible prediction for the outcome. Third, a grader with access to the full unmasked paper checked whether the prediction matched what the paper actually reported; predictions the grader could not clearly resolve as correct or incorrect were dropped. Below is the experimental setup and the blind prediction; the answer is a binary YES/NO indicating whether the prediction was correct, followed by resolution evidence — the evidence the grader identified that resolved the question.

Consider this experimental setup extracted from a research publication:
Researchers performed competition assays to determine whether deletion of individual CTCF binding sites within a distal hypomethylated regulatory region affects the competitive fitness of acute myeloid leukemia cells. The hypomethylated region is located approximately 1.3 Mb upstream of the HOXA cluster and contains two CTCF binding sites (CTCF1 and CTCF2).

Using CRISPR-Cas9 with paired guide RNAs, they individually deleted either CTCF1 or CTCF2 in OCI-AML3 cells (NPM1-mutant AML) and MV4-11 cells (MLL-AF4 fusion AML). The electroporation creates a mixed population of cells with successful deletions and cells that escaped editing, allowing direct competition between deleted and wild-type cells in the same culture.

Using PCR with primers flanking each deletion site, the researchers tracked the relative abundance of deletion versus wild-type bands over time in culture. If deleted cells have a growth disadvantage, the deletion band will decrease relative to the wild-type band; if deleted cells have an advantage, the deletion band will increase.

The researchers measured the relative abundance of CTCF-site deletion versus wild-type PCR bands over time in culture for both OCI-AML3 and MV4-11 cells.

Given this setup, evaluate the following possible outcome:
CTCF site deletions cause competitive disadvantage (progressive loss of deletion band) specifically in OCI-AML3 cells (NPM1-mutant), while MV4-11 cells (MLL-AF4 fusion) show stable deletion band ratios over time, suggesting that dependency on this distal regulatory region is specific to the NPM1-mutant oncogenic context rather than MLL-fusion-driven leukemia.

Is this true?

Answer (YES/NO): NO